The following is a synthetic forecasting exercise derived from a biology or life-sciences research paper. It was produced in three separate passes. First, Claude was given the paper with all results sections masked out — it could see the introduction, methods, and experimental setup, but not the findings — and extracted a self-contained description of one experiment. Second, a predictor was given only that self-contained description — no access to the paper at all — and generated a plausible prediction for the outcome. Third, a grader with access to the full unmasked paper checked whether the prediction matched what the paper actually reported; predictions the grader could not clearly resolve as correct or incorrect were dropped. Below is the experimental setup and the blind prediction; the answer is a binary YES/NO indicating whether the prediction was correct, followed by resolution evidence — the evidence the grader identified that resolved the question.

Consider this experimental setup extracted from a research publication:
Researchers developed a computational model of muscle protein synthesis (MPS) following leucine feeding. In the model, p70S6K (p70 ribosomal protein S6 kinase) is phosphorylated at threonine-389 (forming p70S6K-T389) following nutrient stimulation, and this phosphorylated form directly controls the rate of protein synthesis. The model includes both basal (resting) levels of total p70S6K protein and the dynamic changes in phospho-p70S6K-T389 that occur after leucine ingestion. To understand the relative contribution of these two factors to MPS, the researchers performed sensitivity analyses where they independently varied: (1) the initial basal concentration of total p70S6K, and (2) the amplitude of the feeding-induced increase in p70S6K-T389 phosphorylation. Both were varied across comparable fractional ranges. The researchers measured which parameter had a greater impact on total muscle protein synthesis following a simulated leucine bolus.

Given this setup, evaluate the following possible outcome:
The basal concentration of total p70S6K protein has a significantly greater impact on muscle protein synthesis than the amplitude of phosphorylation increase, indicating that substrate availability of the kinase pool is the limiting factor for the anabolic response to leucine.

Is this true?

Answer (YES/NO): YES